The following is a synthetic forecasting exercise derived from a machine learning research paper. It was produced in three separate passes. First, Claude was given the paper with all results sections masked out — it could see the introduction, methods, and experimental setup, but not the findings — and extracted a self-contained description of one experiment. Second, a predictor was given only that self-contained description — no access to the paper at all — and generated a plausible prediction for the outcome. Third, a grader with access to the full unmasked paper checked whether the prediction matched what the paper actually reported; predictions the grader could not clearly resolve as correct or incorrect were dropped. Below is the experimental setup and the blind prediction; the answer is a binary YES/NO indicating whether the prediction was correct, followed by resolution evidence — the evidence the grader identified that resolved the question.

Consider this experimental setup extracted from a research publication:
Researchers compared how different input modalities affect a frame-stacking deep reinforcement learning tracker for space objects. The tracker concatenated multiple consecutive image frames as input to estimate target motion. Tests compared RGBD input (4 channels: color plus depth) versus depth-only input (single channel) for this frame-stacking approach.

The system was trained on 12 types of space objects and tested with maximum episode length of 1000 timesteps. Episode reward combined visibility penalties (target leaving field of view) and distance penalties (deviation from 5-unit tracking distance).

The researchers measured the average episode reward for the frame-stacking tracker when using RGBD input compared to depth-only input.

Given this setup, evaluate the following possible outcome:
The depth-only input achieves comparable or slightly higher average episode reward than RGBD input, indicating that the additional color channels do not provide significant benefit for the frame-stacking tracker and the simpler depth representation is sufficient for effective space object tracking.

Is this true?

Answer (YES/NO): NO